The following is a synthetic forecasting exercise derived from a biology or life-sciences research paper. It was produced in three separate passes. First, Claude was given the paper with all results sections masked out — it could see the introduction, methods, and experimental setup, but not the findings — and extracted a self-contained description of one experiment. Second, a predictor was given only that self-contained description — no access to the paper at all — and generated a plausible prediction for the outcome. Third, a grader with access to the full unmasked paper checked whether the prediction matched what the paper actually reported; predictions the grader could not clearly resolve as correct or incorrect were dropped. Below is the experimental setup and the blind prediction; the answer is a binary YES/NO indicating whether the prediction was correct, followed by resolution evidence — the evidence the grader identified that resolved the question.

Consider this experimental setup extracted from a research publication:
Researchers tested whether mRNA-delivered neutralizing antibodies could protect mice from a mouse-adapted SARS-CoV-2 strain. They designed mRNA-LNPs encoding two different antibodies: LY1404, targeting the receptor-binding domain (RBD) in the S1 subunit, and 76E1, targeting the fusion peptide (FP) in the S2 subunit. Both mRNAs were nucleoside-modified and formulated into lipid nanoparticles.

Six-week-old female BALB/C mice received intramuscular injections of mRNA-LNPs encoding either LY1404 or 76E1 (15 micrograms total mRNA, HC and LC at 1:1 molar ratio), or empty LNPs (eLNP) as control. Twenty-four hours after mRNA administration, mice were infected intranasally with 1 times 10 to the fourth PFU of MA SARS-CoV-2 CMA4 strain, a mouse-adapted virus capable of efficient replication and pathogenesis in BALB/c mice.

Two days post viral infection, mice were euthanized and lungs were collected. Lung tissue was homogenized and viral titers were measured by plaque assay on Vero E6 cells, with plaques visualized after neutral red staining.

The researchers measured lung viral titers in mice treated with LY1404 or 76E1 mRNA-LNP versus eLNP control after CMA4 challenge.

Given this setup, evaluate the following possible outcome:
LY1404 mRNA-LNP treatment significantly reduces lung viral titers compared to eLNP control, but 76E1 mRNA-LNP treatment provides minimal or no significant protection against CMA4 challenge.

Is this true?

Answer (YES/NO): NO